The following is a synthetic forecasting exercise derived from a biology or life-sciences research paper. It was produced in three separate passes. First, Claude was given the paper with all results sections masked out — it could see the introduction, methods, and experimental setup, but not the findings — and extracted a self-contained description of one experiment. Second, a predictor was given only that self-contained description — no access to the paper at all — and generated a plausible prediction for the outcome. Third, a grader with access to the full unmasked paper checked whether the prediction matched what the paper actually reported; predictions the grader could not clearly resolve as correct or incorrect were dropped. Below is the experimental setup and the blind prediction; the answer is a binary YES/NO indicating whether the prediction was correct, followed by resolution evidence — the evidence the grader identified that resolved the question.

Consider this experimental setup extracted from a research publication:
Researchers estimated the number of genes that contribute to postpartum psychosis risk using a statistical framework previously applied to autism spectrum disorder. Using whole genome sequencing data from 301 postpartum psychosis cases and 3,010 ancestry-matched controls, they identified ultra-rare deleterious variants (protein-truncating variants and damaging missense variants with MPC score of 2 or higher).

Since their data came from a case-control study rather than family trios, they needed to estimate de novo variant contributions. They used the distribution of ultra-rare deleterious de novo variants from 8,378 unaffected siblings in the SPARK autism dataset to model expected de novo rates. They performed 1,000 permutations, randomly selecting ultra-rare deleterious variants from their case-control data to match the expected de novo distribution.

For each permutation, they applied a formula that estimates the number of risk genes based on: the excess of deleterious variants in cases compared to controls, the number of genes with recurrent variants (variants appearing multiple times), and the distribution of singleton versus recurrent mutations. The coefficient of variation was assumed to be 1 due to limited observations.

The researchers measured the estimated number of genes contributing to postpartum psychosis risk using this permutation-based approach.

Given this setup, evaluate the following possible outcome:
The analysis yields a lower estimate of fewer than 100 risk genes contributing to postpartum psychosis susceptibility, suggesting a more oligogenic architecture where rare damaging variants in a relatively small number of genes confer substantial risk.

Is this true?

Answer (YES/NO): YES